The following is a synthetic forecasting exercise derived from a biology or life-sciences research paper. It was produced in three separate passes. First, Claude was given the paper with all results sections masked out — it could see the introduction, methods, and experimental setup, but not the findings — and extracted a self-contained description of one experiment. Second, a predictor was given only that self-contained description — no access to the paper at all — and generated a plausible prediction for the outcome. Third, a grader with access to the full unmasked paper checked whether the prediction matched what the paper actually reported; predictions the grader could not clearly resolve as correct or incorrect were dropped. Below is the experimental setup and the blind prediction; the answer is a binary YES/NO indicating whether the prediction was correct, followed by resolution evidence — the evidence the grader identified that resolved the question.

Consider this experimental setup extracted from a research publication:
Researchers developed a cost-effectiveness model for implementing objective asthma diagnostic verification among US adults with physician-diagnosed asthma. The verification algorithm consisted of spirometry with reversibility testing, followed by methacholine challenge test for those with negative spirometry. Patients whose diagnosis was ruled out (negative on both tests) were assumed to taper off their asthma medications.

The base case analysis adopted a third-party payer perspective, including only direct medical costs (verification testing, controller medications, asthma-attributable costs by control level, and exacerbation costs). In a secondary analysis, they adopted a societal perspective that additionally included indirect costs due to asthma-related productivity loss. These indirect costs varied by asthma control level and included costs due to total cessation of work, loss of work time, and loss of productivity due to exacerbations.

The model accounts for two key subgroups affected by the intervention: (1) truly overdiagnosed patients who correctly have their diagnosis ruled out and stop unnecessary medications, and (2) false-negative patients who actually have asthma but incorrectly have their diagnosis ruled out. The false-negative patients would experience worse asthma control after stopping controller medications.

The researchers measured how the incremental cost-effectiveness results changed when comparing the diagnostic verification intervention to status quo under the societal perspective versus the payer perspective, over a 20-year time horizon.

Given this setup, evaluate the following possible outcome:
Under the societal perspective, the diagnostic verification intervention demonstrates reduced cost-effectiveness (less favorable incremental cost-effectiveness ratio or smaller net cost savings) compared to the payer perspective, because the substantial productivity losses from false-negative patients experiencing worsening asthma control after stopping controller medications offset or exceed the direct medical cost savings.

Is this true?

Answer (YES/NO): NO